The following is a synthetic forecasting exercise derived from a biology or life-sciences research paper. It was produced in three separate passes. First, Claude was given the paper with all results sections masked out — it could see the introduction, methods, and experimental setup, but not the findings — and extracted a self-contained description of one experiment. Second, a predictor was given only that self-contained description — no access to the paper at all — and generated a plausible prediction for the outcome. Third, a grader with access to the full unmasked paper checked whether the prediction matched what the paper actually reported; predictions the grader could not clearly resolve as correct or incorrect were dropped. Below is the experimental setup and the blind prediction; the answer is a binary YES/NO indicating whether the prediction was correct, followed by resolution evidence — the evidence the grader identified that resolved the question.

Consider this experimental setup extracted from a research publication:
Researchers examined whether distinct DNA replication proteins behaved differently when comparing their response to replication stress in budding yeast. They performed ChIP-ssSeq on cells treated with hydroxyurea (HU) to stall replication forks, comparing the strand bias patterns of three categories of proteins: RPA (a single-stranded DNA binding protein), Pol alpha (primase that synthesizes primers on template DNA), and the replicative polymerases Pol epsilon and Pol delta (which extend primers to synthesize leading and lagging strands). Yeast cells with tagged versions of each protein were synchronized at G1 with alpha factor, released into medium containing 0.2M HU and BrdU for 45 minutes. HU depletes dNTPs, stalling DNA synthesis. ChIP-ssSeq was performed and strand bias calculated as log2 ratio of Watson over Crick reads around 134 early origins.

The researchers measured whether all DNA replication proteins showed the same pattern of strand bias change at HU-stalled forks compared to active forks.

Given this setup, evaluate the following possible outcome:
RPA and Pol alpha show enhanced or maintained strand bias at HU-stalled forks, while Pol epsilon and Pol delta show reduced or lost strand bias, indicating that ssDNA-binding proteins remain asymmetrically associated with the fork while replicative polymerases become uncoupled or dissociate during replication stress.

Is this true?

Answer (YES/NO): YES